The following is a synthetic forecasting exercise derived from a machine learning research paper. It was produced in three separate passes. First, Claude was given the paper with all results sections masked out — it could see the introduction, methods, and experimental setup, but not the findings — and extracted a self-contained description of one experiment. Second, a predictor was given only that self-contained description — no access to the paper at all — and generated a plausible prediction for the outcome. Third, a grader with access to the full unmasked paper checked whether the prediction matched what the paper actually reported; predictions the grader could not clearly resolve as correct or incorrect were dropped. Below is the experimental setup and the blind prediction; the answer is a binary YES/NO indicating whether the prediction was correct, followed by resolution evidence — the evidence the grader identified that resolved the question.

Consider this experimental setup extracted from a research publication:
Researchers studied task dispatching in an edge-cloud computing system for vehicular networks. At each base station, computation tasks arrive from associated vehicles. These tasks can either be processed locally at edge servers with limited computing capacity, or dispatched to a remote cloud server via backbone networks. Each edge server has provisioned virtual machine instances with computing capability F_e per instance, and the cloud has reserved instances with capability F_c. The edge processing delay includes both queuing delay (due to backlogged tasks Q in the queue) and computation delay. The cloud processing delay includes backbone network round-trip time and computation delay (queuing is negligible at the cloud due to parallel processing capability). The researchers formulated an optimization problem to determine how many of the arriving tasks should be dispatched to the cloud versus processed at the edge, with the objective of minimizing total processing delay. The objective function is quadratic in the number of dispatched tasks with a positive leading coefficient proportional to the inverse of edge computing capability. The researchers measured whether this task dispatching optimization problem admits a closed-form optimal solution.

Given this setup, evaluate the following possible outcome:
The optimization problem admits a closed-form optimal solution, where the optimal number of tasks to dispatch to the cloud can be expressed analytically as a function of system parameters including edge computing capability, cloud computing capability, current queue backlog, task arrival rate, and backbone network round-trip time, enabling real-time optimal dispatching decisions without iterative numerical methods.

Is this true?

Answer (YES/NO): YES